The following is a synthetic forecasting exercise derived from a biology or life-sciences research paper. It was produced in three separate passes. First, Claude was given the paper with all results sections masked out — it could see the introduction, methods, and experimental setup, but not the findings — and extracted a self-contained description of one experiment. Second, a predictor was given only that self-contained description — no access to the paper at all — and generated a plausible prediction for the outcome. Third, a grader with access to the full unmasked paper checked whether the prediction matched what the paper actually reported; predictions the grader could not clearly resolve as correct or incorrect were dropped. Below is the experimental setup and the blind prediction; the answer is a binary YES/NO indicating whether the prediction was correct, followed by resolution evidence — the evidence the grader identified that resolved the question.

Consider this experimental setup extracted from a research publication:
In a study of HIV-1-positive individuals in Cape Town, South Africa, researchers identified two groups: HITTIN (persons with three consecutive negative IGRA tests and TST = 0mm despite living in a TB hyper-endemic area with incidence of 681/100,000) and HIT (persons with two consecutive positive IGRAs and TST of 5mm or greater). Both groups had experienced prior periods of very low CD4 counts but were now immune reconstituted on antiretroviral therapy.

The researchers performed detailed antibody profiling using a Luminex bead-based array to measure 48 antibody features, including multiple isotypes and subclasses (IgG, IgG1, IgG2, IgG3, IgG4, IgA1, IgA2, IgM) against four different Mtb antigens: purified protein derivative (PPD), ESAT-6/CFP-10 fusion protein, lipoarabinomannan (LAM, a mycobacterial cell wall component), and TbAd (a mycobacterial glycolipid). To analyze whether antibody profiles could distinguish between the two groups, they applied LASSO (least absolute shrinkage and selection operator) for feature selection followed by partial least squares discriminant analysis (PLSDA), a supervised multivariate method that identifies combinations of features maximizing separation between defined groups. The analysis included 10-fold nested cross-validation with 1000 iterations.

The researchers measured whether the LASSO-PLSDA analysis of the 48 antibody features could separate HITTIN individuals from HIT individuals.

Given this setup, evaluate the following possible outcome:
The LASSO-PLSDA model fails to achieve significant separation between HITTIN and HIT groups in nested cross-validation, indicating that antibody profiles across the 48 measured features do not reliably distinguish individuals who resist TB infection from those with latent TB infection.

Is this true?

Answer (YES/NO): YES